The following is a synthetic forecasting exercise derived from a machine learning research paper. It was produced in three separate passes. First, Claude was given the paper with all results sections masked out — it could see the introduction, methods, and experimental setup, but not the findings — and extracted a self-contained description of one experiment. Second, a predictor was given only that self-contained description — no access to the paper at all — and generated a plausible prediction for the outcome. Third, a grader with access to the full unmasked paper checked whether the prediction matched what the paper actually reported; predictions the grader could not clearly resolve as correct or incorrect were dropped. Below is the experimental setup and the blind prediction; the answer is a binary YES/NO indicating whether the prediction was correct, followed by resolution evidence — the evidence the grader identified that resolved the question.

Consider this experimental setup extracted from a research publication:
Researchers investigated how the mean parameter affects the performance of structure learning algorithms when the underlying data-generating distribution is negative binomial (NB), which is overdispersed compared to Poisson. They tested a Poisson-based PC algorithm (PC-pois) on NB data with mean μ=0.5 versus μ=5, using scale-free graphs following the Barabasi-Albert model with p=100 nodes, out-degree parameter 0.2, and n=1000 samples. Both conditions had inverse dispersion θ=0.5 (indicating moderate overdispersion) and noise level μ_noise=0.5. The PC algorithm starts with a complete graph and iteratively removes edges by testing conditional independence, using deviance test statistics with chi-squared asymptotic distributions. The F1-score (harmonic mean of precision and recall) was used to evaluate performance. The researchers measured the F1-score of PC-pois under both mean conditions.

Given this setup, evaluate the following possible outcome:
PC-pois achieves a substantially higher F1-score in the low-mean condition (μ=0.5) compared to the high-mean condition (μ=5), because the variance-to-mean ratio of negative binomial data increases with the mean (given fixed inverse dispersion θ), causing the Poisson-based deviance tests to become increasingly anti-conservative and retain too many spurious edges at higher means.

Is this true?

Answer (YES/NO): YES